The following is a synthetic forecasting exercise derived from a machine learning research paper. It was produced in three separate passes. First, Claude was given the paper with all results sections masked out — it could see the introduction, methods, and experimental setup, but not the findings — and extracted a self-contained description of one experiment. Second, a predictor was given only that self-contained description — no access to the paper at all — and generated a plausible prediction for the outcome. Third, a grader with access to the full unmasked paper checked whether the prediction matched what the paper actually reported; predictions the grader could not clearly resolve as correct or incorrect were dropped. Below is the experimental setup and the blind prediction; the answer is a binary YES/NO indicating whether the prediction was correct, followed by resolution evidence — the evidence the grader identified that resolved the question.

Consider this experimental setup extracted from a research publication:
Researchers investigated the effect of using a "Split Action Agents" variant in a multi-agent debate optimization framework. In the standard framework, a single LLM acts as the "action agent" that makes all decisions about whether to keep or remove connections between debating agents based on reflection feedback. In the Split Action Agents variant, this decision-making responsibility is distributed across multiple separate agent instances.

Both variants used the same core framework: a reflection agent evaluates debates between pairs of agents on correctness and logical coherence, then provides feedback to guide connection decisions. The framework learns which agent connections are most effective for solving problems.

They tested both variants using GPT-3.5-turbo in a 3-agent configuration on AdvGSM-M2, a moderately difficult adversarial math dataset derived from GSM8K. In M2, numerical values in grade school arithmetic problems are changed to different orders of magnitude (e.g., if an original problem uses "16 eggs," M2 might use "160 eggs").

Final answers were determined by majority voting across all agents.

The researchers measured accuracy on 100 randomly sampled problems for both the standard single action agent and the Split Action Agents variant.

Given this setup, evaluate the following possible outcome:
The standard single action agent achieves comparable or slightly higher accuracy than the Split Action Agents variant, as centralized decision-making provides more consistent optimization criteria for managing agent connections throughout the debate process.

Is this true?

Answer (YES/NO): YES